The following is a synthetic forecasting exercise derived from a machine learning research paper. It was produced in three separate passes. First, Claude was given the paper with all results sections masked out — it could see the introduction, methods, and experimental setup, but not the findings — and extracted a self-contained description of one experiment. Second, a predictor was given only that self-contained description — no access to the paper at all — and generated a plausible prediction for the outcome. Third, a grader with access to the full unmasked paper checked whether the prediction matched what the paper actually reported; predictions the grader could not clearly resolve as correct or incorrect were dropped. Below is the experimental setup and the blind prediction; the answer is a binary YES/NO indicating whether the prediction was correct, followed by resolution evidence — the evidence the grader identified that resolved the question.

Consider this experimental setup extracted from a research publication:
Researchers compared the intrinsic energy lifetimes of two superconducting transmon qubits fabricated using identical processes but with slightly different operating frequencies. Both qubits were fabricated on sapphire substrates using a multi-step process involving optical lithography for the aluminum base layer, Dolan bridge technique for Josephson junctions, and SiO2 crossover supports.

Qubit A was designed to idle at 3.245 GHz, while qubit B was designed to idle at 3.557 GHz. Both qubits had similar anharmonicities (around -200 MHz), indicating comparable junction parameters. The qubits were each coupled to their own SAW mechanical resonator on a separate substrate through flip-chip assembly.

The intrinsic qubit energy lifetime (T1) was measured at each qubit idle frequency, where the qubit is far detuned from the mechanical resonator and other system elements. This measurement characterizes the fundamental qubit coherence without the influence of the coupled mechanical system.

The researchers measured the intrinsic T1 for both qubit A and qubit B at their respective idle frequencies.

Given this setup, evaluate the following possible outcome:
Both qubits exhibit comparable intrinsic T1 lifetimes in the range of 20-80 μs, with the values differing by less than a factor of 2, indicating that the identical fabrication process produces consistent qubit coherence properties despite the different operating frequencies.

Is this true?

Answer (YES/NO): NO